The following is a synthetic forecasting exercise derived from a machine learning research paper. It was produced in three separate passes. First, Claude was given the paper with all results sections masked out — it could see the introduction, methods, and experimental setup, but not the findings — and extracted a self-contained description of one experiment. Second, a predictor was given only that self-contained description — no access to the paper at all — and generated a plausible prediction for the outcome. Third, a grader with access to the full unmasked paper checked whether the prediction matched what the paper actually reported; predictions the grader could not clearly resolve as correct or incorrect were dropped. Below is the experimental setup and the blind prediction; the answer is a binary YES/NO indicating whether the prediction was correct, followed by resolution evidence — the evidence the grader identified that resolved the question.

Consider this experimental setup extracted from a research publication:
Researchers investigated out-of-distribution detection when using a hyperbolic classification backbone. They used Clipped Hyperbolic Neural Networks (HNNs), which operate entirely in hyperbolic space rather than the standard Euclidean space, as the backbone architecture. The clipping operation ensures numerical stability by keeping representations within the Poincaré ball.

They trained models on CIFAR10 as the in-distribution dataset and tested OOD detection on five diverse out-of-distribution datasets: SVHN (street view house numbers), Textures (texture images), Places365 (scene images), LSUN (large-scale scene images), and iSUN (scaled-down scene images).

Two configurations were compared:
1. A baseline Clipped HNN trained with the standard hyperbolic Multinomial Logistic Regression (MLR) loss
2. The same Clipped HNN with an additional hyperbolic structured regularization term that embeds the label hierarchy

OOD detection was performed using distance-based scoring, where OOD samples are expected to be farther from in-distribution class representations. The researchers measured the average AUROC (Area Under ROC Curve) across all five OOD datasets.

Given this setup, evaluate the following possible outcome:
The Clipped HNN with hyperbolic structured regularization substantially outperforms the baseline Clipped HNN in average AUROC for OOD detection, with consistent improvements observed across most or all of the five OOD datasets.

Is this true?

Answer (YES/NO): YES